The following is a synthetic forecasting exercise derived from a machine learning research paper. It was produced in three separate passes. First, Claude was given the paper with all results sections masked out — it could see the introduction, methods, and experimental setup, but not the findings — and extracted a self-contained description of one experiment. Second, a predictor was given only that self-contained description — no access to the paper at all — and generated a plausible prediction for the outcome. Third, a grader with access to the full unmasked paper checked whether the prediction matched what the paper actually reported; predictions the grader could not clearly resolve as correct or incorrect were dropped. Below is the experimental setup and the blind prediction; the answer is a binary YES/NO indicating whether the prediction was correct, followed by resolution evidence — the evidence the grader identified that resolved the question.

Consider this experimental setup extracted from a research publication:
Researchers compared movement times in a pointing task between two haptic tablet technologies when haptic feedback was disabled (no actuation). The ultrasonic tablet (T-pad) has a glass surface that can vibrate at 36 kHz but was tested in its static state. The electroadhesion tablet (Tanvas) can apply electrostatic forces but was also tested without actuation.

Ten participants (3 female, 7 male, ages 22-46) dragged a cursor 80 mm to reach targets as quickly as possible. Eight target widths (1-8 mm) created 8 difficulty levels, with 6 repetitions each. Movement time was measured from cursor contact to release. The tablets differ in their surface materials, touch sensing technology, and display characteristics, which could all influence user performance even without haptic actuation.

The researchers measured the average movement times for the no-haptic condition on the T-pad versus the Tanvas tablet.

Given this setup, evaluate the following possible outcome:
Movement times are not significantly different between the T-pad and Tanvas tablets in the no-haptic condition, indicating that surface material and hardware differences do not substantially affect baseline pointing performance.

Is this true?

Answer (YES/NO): NO